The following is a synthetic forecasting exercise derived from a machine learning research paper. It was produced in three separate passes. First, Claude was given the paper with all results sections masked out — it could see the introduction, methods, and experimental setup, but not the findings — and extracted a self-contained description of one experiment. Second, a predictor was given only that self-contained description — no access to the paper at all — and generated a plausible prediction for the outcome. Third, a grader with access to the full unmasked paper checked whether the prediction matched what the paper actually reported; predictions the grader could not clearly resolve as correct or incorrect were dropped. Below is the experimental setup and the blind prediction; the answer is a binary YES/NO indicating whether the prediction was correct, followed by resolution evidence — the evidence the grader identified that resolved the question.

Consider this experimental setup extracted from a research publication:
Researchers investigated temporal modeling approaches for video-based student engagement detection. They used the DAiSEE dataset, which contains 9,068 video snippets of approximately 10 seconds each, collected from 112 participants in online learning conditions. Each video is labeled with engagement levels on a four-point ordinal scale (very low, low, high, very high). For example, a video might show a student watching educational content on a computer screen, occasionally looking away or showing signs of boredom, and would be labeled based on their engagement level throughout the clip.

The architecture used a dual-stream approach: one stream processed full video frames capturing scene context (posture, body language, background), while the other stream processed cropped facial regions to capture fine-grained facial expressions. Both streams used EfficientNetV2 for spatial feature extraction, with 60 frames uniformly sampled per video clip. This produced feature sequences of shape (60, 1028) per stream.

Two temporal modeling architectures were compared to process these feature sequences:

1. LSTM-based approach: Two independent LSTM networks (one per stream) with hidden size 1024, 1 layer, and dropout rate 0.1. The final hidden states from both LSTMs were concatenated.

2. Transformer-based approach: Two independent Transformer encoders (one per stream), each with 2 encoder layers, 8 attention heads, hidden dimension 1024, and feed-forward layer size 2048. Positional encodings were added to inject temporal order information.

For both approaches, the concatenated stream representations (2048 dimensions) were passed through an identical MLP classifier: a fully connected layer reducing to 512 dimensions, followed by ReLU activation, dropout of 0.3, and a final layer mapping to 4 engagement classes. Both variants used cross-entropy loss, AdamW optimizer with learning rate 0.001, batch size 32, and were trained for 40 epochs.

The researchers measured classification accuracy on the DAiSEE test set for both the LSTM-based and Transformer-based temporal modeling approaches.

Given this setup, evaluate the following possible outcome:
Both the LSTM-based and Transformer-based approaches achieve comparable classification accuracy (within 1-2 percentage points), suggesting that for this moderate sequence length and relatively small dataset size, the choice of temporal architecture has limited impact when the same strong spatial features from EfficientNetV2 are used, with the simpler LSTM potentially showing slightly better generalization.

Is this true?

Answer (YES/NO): NO